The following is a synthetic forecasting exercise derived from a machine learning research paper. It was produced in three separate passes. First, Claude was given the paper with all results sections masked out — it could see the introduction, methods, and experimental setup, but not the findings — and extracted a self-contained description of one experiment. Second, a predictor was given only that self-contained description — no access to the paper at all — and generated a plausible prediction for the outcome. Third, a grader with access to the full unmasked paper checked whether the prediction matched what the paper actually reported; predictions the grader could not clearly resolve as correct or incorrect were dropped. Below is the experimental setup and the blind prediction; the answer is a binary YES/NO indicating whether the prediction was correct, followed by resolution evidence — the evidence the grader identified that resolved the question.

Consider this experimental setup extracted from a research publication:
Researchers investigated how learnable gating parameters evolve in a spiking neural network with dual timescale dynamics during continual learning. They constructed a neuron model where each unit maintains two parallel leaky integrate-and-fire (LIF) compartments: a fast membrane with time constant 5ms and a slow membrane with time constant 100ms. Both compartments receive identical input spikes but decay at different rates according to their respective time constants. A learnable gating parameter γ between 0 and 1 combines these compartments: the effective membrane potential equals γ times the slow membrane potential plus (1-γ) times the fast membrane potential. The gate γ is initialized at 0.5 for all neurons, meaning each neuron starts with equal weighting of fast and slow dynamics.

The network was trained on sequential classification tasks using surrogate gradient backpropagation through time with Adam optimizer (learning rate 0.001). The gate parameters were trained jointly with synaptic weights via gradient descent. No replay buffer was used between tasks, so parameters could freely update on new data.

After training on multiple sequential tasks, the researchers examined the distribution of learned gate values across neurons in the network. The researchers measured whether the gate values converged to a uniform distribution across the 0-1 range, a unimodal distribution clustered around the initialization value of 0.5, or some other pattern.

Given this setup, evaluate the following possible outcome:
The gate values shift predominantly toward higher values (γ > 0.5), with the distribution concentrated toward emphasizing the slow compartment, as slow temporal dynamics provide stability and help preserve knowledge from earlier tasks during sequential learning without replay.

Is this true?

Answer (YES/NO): NO